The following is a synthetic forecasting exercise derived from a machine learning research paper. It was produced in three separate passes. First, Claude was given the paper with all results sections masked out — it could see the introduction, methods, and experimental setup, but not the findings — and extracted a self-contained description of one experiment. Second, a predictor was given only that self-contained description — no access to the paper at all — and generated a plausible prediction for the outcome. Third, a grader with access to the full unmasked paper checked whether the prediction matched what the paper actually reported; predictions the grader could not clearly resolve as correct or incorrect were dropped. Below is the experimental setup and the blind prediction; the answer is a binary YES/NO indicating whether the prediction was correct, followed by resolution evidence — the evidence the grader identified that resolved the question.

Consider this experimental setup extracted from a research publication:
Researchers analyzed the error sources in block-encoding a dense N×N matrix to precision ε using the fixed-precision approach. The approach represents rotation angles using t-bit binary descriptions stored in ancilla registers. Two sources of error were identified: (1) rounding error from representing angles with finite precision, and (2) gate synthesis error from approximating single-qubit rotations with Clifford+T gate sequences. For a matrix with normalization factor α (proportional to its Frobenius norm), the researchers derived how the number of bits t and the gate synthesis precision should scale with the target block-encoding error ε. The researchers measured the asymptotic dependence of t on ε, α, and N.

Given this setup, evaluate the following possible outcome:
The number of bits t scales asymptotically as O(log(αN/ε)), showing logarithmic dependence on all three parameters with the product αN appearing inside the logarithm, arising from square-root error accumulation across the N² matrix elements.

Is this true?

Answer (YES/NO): NO